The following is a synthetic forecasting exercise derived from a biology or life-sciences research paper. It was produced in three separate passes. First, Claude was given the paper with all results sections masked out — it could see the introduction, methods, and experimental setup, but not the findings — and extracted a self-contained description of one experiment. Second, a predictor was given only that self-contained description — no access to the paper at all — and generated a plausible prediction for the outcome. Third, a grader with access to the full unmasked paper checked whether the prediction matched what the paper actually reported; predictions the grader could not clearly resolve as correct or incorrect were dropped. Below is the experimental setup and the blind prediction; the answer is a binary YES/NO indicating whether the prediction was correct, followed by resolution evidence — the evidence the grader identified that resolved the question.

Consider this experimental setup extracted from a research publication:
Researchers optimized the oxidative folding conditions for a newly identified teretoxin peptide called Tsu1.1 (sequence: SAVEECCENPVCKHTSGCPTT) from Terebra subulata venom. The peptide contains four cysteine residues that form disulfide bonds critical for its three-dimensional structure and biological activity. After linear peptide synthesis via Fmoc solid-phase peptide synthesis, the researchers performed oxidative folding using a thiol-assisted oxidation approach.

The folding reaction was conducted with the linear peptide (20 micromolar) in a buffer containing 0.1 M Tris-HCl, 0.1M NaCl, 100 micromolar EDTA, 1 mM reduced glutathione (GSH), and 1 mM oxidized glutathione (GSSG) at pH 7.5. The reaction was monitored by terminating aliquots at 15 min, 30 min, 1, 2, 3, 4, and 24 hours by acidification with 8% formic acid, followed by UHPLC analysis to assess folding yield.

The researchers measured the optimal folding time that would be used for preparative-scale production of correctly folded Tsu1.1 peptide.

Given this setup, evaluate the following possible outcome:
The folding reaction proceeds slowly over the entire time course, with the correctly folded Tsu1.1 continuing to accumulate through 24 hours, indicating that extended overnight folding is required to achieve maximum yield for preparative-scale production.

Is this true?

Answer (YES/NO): NO